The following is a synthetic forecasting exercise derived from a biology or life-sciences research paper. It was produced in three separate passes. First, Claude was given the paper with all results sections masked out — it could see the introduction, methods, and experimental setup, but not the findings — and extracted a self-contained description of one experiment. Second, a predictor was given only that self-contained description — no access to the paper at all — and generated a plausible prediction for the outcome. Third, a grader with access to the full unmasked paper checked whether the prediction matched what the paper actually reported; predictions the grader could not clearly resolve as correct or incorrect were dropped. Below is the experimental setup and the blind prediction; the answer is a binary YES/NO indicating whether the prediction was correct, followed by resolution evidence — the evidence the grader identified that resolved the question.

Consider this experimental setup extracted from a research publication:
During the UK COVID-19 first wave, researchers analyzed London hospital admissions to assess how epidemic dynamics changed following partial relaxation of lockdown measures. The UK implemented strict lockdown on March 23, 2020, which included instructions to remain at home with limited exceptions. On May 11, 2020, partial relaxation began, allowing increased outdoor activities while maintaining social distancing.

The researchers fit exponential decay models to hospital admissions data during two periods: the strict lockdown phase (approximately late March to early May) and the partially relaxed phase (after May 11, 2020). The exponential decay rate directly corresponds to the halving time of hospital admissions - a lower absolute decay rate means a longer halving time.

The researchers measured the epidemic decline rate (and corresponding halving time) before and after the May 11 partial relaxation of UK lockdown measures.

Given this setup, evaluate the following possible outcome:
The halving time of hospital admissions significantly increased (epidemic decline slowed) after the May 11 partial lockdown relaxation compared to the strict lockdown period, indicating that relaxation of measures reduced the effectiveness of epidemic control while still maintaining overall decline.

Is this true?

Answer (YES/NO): YES